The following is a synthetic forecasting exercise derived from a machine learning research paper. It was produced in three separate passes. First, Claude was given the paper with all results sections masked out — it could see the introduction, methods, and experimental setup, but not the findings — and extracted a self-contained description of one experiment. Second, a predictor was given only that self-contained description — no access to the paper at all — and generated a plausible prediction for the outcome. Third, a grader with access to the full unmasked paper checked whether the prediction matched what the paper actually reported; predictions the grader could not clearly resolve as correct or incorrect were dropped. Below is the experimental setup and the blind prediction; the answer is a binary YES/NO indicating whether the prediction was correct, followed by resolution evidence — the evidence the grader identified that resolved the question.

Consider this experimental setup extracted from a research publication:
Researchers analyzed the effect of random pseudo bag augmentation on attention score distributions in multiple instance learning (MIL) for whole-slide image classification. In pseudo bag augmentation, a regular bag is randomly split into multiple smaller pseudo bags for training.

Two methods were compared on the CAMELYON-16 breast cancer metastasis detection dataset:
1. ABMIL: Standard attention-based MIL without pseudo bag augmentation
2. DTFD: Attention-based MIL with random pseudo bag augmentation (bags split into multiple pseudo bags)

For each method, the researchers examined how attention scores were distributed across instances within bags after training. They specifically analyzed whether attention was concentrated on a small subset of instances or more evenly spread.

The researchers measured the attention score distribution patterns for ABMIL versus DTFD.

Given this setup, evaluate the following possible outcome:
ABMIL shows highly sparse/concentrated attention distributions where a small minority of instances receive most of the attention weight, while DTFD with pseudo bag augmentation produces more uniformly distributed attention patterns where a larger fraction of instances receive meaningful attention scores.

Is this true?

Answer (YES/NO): YES